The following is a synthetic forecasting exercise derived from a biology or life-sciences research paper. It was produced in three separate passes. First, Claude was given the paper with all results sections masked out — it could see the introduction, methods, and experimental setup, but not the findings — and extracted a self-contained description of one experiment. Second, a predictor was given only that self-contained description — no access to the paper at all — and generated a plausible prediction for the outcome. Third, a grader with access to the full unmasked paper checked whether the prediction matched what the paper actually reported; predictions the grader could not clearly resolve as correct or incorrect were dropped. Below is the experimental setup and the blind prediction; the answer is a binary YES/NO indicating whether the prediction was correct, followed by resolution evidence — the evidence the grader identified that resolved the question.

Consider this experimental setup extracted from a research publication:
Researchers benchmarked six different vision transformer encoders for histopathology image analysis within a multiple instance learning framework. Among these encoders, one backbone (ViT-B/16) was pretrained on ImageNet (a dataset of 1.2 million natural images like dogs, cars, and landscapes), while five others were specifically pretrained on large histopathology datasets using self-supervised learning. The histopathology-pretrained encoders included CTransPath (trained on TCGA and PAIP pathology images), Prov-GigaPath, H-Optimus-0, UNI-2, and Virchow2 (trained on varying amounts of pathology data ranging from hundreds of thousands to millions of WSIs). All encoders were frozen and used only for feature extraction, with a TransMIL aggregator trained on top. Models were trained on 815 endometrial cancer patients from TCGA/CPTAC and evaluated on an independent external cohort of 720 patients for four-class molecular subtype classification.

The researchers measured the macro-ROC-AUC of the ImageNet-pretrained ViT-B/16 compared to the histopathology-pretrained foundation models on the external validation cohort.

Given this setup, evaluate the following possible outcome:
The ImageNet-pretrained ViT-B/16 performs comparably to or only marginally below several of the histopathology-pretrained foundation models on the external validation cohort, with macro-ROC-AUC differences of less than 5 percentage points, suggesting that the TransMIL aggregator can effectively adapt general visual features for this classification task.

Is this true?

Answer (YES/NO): NO